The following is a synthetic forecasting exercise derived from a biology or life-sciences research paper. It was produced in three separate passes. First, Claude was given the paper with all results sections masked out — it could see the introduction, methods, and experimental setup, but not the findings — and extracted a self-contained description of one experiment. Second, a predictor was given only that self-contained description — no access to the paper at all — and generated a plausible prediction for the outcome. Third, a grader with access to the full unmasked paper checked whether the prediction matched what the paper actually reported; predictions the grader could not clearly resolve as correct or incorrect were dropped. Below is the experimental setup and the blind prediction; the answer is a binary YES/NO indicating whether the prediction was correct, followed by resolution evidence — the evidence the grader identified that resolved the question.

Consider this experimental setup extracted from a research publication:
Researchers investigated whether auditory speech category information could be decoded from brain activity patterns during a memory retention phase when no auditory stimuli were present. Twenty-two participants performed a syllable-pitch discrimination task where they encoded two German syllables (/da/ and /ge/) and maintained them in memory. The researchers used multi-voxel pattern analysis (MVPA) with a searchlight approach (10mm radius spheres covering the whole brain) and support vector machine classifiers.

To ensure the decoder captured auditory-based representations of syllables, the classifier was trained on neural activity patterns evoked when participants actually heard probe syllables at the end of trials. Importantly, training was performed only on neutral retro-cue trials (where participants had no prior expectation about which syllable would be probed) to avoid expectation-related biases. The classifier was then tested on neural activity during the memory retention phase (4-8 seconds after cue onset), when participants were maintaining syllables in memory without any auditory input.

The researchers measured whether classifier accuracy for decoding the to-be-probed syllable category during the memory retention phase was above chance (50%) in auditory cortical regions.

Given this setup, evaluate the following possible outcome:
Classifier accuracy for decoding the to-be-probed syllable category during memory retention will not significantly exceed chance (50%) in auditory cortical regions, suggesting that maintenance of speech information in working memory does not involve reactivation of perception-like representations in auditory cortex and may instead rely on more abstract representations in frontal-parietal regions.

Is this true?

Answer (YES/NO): NO